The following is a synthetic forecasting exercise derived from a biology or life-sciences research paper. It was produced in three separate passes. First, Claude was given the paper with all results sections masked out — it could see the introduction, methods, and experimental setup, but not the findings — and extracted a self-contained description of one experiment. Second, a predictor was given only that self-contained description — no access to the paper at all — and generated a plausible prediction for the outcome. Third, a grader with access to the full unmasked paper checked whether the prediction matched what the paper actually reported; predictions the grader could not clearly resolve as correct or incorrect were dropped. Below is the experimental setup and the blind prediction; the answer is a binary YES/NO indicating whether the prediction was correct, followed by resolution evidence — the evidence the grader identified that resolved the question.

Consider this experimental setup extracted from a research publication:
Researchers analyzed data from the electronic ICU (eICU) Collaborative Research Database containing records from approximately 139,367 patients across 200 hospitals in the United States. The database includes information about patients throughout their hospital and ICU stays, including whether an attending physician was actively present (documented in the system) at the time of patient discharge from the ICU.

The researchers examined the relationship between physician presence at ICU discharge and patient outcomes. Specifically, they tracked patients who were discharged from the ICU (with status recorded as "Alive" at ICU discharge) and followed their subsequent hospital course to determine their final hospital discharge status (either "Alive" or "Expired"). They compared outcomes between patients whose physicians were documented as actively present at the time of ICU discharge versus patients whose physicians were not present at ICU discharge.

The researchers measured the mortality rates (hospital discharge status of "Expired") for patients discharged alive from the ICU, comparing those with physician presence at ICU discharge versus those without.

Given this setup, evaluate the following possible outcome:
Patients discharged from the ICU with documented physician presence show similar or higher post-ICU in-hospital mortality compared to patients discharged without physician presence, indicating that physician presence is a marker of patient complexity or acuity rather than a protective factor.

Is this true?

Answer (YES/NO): NO